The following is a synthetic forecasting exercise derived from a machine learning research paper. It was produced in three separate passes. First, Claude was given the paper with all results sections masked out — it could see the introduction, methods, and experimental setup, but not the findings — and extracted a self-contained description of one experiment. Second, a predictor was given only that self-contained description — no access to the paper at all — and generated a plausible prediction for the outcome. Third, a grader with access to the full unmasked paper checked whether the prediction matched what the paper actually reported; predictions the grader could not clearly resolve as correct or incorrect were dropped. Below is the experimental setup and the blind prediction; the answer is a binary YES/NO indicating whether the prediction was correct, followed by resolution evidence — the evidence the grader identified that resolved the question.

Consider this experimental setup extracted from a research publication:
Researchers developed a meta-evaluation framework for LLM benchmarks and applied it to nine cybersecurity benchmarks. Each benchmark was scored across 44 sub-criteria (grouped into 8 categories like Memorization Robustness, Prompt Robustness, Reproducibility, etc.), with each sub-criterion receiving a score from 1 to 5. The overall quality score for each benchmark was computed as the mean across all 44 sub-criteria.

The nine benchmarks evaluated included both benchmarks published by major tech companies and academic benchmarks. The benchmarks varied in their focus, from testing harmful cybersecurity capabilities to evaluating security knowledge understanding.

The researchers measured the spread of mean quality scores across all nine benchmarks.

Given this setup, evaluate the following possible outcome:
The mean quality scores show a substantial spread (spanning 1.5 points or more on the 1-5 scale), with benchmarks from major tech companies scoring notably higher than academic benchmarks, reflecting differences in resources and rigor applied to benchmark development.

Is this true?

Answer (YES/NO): NO